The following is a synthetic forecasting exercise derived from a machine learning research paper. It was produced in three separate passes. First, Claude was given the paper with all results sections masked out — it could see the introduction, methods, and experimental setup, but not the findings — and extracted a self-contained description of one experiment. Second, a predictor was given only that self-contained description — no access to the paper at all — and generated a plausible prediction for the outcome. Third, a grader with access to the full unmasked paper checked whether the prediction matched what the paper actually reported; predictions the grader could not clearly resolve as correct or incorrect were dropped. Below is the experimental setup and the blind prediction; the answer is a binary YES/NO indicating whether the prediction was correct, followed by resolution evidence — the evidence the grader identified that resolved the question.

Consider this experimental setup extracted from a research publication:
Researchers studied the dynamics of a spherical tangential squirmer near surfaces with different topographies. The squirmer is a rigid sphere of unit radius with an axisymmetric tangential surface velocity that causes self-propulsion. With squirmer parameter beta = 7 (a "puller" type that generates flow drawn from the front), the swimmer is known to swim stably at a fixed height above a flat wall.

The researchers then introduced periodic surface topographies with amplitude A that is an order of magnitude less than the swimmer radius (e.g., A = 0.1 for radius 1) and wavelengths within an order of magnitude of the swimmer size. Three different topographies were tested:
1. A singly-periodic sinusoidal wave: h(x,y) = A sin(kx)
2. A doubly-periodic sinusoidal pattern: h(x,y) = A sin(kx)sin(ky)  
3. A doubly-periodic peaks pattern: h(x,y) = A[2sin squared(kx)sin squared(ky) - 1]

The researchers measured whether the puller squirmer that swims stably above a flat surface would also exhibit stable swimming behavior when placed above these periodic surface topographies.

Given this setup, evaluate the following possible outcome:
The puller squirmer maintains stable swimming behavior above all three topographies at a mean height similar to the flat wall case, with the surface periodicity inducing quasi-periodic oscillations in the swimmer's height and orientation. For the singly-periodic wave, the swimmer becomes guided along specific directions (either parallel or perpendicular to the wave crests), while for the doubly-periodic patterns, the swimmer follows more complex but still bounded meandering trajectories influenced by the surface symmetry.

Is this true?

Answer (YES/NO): NO